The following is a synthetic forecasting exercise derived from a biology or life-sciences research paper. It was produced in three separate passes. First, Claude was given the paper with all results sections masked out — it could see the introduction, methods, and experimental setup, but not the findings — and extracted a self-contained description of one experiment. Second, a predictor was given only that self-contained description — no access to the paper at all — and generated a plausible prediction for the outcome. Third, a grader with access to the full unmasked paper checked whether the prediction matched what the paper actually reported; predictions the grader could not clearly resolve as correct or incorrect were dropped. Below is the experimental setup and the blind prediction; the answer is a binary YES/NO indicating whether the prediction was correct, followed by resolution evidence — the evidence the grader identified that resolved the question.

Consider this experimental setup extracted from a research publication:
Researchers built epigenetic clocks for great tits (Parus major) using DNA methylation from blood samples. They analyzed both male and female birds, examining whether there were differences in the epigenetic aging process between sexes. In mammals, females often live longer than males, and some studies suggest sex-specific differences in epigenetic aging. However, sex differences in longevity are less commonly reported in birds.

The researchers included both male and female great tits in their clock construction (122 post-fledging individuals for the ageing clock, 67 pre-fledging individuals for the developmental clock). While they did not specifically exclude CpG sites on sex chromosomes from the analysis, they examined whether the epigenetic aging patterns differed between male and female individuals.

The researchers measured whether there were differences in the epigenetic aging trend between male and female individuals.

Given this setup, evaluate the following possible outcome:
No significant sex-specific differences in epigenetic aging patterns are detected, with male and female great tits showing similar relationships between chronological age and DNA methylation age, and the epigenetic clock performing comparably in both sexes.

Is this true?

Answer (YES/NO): YES